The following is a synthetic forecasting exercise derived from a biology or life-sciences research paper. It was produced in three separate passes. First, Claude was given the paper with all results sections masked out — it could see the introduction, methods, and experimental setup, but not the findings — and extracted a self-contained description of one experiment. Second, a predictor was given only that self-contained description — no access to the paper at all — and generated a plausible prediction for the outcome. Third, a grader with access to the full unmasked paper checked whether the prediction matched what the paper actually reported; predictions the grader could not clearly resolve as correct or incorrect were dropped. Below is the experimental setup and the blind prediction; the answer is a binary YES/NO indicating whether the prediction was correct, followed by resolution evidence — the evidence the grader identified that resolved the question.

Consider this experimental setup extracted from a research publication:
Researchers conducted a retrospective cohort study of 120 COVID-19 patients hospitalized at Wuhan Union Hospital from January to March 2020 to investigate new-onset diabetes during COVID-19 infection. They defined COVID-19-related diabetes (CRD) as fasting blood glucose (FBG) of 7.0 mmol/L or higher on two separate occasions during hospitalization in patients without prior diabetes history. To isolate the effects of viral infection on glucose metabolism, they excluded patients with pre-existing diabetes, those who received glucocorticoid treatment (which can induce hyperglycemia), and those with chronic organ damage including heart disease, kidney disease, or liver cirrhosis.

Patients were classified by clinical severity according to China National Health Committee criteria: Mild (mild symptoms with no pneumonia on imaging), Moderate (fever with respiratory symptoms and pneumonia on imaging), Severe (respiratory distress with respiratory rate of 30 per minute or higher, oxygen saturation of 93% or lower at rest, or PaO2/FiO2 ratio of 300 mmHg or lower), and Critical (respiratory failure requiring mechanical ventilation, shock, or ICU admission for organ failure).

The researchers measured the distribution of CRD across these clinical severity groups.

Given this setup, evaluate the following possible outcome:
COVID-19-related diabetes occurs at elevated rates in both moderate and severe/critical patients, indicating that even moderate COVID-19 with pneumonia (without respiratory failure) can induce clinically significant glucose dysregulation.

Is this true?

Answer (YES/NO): NO